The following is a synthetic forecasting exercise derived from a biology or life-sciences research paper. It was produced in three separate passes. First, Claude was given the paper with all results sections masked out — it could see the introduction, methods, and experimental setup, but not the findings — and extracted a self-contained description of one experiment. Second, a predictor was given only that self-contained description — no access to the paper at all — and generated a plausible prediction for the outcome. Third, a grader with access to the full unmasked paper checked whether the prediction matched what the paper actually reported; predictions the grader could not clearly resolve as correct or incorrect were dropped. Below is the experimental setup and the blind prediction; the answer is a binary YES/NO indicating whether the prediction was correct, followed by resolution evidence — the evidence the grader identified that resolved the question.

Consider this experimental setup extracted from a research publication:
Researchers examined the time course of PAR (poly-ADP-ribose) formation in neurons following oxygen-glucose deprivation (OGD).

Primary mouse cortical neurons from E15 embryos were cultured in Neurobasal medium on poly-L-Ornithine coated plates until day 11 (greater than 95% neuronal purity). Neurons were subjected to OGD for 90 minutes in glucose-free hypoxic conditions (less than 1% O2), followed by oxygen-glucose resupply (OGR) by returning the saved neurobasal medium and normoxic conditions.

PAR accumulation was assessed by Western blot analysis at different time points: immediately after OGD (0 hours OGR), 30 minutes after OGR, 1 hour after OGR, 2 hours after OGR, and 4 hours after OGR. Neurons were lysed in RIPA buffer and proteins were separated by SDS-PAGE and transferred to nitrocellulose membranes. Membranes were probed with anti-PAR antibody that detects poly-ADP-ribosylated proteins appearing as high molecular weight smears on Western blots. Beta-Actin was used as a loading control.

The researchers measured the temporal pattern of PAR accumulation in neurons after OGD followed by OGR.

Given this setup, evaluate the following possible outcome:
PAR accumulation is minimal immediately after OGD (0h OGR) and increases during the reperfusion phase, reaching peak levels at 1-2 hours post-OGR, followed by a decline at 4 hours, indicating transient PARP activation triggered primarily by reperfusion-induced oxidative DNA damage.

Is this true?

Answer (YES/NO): NO